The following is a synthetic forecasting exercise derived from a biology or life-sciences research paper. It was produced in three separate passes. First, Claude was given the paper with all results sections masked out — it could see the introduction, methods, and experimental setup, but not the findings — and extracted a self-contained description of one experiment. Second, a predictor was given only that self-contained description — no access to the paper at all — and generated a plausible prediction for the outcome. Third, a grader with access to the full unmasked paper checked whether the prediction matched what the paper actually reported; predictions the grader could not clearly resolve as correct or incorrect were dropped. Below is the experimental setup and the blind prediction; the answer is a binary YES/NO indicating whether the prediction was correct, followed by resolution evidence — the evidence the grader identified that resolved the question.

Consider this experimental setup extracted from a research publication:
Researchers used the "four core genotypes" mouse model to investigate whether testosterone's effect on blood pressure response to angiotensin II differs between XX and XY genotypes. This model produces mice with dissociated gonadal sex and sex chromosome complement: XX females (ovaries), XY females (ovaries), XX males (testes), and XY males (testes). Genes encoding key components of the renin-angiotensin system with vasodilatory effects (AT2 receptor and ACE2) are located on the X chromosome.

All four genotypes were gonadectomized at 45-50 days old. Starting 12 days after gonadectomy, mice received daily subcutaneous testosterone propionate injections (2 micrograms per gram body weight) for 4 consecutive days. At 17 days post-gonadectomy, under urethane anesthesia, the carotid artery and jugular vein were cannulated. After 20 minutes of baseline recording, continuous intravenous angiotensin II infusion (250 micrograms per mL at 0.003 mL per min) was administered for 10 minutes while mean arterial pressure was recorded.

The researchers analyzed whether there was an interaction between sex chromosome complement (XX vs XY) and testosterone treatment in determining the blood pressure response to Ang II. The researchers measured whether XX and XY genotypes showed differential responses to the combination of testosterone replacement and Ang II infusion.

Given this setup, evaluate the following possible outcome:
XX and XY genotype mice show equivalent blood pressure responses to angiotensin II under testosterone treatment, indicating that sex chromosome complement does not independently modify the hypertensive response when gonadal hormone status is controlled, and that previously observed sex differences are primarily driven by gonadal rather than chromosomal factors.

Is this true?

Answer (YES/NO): NO